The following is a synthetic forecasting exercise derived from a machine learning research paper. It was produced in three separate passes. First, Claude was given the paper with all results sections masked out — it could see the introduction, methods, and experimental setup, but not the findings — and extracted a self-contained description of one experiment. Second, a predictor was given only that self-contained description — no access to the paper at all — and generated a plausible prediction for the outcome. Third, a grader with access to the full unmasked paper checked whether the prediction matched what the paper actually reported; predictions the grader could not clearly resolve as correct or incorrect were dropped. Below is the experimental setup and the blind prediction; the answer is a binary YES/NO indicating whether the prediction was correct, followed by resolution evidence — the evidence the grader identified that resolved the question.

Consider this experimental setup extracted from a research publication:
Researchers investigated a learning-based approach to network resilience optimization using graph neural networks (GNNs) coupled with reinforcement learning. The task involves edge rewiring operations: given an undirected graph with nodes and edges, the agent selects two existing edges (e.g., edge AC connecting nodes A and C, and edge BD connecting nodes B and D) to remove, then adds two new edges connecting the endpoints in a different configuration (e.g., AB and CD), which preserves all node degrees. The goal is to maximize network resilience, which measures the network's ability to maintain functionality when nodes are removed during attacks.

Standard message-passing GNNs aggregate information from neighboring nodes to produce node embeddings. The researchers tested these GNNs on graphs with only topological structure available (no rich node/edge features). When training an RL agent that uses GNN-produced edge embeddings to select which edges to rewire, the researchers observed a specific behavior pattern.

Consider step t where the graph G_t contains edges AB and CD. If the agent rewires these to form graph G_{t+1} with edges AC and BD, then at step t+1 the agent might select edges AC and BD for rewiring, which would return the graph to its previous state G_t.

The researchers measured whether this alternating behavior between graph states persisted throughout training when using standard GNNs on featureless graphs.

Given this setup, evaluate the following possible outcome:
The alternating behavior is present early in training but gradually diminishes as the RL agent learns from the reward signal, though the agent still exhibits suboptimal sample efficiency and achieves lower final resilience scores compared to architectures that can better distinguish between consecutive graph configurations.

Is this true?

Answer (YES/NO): NO